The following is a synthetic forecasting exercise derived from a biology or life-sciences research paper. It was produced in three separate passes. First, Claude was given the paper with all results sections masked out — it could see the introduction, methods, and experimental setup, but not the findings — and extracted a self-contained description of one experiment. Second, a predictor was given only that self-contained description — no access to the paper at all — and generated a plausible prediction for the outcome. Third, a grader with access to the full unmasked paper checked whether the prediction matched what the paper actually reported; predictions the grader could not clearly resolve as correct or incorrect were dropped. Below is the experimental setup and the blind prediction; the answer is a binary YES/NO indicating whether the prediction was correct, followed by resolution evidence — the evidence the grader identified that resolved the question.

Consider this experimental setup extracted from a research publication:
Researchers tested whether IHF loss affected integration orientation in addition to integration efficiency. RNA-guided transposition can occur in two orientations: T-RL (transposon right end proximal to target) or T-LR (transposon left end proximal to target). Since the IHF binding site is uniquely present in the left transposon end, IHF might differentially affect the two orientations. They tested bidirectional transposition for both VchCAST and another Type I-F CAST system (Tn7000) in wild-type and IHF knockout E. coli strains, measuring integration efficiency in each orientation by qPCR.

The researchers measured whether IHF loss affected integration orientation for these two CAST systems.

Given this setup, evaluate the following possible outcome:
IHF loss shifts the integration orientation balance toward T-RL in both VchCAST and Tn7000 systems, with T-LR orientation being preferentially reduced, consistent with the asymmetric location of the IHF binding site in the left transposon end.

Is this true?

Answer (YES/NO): NO